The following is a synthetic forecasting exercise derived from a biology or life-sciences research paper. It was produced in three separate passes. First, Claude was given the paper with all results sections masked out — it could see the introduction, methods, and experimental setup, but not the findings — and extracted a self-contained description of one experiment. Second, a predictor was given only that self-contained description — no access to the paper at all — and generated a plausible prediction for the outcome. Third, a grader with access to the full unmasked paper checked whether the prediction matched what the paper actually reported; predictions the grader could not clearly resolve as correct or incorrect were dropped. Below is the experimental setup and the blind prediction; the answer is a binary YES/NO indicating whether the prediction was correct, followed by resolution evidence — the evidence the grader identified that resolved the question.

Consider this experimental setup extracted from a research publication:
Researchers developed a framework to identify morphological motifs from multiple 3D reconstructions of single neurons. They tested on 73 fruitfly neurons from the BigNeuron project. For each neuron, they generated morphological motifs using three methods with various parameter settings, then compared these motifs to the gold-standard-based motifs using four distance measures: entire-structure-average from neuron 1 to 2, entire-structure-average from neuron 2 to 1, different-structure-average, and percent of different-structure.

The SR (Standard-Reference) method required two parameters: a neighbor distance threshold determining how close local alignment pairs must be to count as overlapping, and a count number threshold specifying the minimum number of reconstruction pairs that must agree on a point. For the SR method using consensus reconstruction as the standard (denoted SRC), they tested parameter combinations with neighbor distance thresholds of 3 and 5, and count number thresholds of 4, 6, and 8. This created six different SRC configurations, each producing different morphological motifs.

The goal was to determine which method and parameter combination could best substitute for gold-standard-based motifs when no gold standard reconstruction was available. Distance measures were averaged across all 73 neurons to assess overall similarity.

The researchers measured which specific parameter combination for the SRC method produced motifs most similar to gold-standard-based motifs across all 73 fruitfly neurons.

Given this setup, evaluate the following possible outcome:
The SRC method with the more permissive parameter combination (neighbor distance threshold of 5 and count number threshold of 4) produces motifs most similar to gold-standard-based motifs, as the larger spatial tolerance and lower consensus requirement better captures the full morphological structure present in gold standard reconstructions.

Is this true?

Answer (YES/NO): YES